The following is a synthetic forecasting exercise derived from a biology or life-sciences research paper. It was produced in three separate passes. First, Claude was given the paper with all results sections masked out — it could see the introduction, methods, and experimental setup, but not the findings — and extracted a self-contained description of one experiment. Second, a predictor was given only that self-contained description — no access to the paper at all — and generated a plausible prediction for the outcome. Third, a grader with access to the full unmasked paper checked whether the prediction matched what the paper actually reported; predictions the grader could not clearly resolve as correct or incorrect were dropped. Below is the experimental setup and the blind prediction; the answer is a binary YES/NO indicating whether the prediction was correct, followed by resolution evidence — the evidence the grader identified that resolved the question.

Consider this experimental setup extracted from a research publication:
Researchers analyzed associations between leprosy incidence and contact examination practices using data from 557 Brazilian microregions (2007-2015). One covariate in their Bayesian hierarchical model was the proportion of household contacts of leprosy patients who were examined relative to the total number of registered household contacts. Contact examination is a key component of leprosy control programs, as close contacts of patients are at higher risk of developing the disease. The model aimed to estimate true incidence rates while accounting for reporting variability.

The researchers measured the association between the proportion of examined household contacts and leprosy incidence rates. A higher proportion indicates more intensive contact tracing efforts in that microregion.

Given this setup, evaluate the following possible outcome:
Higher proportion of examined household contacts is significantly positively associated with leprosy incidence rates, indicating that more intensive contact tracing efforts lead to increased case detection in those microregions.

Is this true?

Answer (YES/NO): YES